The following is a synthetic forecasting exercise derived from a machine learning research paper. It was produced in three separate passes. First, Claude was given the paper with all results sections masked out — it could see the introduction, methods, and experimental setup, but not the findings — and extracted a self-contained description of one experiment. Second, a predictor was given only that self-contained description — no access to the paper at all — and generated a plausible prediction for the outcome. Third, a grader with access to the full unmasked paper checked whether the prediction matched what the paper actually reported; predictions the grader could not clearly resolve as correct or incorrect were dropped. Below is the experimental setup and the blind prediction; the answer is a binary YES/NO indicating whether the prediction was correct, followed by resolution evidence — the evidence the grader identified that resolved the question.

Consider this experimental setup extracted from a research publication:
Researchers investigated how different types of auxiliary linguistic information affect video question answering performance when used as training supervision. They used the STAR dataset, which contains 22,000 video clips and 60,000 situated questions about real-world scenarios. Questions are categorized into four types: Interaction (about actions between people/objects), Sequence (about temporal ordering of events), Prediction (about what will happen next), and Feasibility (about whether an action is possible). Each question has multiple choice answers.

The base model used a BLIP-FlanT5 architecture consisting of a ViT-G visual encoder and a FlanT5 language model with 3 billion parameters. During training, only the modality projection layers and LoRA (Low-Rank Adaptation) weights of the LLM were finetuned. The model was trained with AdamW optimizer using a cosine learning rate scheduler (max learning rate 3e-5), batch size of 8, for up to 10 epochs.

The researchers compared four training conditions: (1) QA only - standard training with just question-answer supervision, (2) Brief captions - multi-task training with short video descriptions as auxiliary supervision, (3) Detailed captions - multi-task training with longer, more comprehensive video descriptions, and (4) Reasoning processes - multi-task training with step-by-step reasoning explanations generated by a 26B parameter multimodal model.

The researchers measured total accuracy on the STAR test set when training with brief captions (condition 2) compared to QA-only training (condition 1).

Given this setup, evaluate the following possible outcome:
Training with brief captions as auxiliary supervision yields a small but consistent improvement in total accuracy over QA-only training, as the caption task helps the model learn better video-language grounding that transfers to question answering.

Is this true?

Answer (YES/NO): NO